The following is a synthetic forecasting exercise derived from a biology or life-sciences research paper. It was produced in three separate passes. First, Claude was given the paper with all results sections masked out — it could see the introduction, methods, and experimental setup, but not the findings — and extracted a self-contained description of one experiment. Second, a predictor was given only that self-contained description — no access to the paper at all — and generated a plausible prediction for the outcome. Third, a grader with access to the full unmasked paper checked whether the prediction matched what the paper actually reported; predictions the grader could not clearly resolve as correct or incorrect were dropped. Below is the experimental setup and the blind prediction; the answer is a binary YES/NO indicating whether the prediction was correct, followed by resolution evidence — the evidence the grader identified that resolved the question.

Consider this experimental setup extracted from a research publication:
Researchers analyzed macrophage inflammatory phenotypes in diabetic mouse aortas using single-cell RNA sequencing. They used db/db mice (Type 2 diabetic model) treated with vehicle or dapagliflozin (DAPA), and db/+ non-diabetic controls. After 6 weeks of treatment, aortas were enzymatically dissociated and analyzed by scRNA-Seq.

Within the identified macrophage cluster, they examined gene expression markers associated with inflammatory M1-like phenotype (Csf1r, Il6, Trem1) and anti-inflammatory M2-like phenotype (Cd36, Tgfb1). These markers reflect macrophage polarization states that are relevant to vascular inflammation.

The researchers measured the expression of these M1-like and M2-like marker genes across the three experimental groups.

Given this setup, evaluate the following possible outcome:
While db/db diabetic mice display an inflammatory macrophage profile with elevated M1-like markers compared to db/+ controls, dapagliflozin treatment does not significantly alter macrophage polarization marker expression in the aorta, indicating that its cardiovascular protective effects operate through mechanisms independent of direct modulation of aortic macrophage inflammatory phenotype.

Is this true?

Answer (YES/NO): NO